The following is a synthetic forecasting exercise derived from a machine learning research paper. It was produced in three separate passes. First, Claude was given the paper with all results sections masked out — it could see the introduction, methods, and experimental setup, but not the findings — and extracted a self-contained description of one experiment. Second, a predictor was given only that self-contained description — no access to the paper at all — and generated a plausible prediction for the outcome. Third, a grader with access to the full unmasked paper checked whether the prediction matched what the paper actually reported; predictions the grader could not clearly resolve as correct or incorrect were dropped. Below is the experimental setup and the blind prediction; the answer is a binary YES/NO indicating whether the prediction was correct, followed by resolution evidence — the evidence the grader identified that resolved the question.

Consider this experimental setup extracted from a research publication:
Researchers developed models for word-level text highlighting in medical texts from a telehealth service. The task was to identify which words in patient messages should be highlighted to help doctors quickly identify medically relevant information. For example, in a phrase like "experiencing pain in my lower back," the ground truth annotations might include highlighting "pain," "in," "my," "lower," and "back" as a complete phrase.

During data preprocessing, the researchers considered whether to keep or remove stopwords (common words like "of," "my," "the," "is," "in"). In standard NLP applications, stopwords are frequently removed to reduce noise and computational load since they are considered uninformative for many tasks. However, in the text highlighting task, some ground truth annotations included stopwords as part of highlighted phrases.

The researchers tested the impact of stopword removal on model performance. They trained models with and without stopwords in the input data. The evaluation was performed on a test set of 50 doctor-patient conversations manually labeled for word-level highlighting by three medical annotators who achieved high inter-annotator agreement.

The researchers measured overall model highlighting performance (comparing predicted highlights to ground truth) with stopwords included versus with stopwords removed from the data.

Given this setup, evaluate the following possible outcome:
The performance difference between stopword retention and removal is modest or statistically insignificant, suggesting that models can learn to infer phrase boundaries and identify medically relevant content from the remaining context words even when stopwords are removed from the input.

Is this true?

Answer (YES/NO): NO